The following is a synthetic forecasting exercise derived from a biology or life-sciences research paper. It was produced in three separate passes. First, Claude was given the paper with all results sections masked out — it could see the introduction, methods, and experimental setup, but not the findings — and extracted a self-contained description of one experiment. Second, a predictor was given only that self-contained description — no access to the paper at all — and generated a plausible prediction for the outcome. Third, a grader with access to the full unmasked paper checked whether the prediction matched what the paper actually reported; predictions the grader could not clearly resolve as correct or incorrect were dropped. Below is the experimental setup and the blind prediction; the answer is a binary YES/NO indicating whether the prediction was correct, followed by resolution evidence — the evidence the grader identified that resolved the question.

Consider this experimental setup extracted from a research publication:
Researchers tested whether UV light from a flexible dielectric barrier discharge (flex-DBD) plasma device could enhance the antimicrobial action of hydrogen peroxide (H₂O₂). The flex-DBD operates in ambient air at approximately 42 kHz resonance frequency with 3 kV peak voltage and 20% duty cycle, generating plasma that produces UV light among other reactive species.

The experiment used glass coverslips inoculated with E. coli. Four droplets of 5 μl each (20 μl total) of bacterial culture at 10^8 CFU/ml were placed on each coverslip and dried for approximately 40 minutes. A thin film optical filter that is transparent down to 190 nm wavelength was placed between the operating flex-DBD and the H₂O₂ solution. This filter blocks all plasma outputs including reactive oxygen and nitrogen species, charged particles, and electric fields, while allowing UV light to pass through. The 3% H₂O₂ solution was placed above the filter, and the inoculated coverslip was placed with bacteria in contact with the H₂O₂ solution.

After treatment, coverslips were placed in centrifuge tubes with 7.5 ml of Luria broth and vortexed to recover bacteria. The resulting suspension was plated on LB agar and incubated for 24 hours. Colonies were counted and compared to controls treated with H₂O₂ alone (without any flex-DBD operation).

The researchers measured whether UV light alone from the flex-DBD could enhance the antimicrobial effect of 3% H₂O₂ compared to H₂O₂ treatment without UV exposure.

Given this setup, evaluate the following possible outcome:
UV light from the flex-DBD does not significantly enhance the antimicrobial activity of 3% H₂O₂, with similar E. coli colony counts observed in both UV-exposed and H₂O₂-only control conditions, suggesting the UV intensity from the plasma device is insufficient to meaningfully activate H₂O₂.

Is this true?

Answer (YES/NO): NO